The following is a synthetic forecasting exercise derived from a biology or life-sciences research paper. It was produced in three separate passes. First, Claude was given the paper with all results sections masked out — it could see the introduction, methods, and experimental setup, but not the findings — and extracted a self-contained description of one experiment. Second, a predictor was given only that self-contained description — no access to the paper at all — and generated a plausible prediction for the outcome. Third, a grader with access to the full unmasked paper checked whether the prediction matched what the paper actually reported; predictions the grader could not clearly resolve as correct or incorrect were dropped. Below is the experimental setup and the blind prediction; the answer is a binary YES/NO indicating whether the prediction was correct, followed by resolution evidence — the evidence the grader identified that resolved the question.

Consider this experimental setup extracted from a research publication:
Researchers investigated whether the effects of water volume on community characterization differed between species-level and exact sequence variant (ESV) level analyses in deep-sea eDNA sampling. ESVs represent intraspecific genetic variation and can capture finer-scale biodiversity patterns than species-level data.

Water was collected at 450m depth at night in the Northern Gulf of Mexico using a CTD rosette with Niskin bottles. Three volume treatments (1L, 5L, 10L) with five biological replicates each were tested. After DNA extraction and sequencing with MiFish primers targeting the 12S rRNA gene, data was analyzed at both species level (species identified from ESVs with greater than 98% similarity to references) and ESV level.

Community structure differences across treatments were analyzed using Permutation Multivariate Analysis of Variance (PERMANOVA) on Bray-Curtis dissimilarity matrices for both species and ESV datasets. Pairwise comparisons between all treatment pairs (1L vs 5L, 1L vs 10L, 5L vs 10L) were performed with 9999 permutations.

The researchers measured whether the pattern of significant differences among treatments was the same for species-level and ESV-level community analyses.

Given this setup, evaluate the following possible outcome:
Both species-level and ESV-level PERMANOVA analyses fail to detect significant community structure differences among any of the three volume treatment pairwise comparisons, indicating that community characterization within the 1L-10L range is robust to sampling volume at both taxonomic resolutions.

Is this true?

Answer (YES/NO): NO